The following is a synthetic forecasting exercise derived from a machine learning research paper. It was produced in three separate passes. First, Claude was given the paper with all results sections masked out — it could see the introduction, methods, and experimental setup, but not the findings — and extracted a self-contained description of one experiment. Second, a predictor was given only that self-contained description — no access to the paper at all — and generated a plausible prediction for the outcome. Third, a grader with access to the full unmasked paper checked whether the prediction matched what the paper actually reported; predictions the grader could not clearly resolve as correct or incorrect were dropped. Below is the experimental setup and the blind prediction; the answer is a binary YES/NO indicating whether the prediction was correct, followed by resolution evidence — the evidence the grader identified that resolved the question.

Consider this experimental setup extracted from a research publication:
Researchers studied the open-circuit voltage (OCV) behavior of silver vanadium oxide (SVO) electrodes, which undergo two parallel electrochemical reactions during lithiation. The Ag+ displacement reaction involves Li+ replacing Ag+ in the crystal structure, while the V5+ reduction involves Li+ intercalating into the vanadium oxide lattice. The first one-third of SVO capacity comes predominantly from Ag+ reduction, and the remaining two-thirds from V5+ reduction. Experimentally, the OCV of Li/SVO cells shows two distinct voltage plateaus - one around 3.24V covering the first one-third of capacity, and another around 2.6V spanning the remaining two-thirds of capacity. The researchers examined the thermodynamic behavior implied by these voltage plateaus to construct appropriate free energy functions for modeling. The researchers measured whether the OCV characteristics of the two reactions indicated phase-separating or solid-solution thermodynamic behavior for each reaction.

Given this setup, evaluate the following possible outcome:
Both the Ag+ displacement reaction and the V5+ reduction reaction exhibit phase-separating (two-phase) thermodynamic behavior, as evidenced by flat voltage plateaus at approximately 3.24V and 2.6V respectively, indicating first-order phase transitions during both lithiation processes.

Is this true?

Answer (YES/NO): NO